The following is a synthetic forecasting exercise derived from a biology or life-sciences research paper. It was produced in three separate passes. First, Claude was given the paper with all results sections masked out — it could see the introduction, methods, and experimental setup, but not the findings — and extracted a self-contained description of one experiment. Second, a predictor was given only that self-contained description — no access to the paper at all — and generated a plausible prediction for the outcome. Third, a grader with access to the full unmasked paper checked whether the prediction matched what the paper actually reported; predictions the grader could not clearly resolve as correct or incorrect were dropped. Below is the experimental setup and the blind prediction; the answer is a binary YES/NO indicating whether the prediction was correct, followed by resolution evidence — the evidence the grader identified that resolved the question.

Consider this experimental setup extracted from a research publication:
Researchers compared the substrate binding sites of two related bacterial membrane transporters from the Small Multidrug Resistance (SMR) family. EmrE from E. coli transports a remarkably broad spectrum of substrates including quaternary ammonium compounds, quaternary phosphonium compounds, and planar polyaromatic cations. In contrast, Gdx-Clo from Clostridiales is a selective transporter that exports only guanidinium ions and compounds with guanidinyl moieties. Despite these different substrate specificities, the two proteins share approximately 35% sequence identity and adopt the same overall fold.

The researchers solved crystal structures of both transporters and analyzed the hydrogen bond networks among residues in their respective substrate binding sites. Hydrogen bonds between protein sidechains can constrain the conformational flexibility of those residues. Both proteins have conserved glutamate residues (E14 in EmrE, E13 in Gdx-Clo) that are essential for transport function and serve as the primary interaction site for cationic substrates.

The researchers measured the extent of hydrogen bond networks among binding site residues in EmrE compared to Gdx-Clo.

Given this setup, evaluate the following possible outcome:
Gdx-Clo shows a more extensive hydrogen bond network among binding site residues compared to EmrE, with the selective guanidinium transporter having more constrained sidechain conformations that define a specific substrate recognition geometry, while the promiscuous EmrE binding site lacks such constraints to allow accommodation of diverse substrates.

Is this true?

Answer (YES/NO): YES